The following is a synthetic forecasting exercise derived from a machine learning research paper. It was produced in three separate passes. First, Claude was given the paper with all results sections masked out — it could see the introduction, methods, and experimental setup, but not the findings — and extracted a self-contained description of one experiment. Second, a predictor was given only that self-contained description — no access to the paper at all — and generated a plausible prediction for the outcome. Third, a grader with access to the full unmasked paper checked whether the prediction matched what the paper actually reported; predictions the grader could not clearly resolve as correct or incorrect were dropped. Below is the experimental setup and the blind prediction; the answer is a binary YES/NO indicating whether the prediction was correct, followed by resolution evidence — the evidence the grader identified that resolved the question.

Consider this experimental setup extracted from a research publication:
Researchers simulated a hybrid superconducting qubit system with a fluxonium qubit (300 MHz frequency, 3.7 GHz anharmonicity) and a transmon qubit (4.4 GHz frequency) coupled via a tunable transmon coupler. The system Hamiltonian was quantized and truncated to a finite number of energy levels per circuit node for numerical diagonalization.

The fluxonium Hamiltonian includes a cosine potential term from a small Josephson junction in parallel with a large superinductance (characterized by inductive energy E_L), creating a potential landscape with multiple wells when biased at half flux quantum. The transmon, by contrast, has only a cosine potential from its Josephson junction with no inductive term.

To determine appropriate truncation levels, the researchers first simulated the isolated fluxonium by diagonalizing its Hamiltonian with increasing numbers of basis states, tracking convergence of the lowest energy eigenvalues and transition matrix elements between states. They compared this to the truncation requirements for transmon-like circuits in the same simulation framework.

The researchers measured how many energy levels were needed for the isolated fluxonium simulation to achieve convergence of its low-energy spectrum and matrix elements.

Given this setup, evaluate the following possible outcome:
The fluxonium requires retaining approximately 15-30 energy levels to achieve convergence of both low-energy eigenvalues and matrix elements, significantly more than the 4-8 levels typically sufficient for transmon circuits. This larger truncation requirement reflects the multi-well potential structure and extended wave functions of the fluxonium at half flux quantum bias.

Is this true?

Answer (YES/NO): NO